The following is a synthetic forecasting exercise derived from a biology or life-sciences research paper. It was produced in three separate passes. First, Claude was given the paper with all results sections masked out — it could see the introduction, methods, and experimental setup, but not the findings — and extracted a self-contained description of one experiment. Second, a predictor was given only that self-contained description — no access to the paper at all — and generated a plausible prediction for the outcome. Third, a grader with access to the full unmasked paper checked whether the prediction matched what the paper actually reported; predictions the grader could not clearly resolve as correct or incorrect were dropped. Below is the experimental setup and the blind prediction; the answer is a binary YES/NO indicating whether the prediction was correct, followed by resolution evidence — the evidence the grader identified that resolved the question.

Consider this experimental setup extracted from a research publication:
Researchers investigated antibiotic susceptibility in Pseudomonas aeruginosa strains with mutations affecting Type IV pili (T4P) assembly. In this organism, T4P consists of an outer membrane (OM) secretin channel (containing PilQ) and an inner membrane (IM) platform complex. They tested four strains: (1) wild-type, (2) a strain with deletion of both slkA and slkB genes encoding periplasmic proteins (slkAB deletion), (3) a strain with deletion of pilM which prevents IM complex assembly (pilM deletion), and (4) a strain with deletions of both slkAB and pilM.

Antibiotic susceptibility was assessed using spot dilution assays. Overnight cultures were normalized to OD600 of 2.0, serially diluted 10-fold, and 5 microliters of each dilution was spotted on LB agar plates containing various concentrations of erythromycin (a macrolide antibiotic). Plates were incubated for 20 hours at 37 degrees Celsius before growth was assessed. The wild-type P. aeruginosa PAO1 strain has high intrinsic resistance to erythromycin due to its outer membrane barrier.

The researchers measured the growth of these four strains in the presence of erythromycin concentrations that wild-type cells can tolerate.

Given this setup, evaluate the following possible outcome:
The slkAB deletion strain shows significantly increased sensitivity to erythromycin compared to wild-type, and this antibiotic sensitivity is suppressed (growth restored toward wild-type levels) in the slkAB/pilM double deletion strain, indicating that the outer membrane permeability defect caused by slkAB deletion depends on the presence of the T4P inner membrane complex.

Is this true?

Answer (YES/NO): NO